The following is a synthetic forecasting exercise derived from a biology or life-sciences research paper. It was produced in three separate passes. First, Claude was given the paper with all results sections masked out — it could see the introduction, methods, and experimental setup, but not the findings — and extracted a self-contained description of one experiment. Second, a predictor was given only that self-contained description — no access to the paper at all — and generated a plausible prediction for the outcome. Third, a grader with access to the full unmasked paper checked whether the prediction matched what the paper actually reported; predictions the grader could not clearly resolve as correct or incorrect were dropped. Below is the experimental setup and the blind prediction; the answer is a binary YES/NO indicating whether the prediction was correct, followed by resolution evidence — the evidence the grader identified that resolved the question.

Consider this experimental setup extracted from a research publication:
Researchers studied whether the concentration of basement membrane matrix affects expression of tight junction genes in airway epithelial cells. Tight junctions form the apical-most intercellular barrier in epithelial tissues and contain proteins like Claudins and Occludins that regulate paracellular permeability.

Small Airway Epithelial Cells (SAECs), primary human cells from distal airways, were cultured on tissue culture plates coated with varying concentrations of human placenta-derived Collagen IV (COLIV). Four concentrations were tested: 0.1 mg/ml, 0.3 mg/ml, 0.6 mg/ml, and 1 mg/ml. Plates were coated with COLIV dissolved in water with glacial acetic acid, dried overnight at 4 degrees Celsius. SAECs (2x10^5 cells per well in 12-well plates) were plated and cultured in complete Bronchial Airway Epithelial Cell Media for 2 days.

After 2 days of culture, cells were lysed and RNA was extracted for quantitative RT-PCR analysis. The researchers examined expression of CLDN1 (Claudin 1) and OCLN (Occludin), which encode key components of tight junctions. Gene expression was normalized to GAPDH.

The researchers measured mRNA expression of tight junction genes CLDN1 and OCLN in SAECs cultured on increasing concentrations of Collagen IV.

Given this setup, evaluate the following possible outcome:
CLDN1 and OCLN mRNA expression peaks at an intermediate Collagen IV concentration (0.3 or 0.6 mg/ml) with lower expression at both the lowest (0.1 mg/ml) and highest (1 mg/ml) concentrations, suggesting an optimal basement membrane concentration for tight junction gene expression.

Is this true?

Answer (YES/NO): NO